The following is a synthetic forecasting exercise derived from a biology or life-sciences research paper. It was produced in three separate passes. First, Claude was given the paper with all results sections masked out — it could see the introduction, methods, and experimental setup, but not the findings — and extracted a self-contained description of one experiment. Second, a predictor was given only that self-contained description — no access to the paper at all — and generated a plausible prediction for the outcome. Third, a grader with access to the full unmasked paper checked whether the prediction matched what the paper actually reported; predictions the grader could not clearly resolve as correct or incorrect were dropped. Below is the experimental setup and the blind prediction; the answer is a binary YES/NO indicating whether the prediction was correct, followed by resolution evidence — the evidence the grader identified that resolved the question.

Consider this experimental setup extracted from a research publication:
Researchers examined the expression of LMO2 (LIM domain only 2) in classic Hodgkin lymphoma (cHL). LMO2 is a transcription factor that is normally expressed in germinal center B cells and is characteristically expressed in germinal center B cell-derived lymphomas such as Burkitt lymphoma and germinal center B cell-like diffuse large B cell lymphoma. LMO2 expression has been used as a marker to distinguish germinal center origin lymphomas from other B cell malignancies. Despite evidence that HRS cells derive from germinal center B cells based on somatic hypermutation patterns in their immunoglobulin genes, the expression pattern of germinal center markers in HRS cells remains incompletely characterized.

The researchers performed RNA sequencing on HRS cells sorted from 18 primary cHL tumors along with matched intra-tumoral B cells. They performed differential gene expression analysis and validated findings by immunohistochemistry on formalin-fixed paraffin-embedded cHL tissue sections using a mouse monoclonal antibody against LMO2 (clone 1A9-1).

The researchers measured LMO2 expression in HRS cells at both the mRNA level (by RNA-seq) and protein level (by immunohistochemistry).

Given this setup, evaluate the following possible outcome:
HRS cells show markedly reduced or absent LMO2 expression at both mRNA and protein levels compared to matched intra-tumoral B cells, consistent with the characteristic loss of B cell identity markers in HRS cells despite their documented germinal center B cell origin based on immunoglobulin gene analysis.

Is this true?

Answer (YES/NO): YES